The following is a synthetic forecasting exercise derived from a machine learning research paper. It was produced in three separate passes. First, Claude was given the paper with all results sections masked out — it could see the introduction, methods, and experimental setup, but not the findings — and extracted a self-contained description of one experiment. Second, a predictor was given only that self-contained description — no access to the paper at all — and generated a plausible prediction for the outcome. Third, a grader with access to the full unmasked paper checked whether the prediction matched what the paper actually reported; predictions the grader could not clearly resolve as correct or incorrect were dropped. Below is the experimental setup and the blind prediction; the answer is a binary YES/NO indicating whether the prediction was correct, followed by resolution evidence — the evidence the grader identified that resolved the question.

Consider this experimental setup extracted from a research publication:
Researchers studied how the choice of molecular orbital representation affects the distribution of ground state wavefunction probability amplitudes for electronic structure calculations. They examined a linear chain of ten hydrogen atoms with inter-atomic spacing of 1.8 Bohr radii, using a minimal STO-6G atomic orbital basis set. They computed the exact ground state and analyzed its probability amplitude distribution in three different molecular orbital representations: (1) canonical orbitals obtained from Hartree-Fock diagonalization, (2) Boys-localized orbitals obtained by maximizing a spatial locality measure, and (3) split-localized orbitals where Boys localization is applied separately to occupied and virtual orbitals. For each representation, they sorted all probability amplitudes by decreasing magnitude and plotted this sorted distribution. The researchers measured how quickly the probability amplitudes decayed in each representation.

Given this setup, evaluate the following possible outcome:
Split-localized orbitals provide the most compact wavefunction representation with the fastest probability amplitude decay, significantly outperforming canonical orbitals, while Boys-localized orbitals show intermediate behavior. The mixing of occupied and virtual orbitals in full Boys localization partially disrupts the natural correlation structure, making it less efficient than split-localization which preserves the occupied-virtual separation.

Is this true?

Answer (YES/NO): NO